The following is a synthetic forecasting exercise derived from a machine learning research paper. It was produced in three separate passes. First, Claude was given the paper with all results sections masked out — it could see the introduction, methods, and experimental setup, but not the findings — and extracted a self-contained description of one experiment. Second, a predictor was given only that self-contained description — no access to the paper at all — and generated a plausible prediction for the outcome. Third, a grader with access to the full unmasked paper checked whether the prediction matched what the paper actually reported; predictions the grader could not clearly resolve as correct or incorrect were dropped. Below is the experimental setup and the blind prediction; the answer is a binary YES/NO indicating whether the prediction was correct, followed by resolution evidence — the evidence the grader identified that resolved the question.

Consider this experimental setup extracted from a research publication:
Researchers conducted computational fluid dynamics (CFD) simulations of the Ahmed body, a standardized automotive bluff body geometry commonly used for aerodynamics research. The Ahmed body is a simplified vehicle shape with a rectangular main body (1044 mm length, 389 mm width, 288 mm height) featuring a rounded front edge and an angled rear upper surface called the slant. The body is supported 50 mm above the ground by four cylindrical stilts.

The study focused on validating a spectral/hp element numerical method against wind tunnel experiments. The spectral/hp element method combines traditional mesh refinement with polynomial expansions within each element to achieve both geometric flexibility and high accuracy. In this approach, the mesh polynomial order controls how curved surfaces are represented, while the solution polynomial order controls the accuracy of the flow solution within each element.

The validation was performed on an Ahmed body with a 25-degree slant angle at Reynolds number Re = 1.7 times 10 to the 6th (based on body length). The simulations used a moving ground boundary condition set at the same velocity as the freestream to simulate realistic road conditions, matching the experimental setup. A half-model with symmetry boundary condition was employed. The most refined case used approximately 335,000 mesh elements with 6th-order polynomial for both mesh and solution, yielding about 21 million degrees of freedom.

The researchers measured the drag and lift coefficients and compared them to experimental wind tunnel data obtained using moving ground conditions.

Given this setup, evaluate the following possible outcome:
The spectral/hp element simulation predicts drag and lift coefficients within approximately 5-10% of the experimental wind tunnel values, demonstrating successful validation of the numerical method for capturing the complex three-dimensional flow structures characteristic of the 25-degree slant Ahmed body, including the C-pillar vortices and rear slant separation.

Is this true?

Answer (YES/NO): NO